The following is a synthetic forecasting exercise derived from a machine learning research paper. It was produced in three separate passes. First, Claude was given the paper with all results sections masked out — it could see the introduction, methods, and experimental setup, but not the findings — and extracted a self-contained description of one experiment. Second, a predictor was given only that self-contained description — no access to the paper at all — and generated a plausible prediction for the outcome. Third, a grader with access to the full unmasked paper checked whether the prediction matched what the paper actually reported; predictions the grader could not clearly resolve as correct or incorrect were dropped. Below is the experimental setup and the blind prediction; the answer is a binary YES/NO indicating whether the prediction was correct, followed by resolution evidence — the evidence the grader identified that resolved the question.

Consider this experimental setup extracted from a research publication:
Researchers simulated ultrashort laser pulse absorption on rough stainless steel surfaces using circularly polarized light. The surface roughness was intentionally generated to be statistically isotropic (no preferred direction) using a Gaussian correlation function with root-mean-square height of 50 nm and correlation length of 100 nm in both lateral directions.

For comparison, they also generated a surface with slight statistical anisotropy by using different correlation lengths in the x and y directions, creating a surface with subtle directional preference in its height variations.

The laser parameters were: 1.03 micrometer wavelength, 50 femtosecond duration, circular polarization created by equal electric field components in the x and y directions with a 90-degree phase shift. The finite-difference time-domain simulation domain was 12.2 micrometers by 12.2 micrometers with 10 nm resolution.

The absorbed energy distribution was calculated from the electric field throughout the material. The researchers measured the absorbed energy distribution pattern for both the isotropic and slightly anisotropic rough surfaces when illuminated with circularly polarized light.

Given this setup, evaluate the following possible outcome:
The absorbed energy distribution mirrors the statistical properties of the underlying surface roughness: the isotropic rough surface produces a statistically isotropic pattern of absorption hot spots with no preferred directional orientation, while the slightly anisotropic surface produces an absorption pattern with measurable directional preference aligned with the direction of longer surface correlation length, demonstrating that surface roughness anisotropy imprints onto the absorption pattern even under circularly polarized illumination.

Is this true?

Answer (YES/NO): YES